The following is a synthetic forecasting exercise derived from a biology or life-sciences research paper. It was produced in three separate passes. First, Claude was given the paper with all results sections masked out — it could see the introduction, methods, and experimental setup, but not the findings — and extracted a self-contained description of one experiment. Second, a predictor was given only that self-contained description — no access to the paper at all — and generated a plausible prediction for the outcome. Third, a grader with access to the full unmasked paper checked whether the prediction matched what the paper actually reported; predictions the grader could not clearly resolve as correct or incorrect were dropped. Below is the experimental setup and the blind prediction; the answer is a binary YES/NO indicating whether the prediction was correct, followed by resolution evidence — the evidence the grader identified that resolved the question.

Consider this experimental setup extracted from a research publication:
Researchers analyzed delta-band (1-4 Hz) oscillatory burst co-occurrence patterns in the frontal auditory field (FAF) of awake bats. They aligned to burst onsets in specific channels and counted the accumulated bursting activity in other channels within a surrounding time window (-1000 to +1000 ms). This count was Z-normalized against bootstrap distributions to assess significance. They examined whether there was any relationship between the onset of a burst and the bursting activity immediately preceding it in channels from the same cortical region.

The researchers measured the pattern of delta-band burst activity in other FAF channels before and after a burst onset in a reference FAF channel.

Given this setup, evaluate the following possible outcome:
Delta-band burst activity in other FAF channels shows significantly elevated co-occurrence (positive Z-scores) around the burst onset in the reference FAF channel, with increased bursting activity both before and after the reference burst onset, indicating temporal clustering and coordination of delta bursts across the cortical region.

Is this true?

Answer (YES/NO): NO